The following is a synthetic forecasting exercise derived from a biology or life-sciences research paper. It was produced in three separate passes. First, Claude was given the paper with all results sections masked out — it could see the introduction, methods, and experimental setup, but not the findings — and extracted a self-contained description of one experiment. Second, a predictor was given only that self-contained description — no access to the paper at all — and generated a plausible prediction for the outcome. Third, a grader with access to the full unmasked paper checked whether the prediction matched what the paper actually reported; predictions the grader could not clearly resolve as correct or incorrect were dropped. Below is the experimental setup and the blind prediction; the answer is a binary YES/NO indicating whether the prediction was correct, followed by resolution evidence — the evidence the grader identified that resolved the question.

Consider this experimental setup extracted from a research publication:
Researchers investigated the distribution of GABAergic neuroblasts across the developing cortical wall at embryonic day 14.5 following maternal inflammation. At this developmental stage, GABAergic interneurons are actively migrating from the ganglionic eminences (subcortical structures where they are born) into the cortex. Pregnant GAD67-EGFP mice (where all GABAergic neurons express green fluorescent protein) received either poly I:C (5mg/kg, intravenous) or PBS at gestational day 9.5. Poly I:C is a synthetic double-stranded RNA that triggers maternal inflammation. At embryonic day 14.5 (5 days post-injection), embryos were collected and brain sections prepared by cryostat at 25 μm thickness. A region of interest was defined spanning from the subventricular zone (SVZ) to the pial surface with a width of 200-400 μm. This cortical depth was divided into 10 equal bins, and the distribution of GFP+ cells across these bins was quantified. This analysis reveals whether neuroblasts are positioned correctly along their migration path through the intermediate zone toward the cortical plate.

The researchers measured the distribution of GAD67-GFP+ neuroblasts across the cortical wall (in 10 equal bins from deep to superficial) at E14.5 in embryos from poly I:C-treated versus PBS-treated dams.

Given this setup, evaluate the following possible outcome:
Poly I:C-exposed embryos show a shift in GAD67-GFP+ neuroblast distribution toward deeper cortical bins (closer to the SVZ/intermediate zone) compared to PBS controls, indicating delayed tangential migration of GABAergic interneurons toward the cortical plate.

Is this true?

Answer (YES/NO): NO